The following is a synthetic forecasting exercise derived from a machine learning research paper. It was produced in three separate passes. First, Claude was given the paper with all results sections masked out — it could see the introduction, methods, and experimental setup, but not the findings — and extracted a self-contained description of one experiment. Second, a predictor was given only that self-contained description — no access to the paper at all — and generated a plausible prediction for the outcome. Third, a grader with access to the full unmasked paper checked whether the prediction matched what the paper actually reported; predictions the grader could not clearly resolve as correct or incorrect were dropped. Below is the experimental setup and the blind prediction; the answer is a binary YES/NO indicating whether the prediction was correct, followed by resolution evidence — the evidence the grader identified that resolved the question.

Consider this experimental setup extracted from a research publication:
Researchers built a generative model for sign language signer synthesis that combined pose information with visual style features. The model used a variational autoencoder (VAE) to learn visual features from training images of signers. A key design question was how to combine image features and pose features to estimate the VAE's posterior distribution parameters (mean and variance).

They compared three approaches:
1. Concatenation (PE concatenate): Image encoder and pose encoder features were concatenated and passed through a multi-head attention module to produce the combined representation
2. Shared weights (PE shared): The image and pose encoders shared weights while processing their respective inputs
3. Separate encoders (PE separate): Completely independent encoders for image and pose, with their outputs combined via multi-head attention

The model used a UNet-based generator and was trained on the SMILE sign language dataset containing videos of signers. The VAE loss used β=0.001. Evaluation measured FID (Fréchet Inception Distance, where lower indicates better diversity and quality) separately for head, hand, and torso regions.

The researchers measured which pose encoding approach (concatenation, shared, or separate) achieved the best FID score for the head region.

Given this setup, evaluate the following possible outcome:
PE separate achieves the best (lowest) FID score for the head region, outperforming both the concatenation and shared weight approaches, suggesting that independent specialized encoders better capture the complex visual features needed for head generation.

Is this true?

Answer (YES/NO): YES